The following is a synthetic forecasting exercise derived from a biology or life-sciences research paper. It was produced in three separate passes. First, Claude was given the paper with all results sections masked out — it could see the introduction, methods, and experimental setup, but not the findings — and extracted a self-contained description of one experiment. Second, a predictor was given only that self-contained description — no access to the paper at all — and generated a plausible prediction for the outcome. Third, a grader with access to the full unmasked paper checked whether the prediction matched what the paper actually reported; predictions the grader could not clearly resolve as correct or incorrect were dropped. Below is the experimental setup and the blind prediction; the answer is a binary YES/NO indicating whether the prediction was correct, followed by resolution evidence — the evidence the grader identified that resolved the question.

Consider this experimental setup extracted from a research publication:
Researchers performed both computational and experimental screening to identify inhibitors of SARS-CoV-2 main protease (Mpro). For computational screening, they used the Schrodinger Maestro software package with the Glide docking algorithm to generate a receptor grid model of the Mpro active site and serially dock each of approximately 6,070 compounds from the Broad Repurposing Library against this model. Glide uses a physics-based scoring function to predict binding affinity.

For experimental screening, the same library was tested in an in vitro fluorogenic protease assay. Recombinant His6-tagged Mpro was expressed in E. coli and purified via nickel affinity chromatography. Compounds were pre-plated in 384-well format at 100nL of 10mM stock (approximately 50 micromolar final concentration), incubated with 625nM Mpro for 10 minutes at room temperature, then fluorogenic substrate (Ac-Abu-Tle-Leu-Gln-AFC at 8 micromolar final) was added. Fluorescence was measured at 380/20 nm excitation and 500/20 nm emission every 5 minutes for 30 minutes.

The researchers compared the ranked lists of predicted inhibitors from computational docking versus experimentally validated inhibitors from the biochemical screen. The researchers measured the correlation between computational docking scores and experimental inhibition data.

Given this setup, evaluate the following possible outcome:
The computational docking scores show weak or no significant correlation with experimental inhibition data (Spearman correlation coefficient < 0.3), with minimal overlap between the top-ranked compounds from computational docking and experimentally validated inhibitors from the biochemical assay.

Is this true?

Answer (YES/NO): YES